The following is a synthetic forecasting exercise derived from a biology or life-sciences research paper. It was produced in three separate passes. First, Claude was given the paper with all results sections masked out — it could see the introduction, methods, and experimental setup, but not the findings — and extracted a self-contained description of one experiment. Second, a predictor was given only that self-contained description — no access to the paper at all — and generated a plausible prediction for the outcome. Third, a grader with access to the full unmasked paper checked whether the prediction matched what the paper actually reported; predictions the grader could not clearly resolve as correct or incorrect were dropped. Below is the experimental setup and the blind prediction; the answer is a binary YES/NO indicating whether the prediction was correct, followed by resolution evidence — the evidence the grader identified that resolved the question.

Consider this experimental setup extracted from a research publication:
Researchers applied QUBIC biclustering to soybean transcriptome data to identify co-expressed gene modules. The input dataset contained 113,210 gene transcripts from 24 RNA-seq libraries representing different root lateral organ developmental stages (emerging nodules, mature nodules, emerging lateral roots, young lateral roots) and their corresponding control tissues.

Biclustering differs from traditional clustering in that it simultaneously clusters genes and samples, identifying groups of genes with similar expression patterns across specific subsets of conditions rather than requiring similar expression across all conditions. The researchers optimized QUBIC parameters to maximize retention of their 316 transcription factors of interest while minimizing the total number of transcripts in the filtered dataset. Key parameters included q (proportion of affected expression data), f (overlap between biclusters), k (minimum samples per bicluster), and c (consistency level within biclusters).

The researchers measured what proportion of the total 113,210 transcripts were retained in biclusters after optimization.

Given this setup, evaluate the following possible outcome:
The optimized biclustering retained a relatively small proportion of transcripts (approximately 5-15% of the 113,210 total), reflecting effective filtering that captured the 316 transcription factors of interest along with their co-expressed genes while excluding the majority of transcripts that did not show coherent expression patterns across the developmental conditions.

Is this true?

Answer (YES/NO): NO